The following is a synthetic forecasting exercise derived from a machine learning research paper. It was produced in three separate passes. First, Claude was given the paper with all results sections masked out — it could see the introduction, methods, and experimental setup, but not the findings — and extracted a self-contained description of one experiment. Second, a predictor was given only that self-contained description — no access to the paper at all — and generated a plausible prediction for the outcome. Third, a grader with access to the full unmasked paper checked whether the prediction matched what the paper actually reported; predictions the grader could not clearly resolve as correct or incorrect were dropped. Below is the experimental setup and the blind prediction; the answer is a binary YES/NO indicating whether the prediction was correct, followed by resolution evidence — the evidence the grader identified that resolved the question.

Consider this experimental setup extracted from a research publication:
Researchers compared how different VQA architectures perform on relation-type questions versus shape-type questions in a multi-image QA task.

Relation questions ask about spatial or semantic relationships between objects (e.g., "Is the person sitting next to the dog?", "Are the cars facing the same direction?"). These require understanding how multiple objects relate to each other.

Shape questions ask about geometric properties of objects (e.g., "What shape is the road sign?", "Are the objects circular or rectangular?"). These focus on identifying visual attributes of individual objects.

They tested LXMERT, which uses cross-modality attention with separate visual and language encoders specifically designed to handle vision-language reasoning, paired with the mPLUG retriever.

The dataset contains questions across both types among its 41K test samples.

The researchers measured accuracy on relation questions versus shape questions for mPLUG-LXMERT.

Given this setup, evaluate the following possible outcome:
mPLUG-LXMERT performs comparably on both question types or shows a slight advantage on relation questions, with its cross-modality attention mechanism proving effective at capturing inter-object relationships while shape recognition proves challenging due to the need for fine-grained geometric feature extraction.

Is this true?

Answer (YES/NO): NO